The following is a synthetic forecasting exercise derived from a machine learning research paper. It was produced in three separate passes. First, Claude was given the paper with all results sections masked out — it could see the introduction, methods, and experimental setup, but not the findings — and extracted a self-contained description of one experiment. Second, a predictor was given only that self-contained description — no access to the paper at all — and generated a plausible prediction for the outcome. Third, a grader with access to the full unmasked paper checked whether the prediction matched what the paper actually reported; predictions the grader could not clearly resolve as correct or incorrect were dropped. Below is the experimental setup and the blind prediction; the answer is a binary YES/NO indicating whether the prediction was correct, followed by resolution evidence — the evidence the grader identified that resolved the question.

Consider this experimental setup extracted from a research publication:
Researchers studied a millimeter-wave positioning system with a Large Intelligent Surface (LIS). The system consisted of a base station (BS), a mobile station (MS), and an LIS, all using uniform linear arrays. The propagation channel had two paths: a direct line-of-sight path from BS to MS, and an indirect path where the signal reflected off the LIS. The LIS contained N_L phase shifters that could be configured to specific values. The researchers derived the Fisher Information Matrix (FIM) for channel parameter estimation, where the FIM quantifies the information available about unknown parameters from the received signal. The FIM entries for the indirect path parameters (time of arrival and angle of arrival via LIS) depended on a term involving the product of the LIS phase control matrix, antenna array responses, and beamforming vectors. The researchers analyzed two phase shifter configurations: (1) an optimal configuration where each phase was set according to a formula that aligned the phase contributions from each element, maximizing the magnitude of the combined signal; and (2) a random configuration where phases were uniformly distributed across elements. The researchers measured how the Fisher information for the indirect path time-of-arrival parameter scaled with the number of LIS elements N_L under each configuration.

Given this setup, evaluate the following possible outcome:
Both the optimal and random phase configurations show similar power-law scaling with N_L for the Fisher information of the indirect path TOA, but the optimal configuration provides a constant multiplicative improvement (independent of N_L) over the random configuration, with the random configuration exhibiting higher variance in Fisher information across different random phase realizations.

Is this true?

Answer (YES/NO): NO